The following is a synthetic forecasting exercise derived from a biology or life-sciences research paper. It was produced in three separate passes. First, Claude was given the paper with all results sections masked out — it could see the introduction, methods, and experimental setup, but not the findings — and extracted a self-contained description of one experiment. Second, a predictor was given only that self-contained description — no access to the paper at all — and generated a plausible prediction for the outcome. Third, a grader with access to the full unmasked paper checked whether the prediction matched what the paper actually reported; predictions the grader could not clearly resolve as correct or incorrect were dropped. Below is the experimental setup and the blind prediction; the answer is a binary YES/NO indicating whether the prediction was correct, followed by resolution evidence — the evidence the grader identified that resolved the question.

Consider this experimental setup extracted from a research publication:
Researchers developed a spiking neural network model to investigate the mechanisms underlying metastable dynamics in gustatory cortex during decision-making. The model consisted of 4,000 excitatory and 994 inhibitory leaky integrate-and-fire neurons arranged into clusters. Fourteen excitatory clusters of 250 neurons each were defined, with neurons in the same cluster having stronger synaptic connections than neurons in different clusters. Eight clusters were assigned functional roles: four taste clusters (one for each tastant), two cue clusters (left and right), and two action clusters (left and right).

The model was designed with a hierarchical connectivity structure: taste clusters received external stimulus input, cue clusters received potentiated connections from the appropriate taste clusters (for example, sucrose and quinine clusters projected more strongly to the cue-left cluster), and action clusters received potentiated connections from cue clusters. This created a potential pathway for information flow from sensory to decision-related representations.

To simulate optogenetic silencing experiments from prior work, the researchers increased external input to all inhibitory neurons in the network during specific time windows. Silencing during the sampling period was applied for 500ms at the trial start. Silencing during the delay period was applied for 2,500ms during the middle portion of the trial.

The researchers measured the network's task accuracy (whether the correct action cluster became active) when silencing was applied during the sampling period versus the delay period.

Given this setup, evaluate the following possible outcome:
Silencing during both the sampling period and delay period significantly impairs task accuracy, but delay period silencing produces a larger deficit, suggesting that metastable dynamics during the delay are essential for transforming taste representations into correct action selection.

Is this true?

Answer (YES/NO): NO